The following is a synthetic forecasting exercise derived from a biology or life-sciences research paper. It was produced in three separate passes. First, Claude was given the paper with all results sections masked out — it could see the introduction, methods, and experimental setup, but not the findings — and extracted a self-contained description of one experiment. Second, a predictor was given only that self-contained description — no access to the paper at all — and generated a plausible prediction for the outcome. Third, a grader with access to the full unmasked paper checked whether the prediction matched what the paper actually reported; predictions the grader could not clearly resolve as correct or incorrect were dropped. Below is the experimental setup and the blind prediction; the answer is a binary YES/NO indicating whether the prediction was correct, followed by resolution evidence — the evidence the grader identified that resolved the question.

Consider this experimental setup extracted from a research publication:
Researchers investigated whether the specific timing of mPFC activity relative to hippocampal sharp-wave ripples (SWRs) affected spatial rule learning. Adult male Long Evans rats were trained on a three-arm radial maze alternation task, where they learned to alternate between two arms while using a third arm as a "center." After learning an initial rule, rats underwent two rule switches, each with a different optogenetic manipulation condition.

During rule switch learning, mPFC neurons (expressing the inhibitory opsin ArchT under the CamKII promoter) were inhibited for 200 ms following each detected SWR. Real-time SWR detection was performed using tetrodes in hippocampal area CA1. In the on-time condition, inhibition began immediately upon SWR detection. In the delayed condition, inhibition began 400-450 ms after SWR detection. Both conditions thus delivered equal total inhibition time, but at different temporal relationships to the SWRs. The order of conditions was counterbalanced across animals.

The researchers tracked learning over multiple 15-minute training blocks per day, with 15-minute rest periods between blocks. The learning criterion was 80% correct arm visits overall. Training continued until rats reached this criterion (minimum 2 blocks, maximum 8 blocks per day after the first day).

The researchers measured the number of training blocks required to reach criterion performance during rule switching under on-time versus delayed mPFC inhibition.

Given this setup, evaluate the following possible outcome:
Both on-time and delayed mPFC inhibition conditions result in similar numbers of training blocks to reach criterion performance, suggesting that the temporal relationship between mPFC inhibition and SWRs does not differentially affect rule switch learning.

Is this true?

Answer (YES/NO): NO